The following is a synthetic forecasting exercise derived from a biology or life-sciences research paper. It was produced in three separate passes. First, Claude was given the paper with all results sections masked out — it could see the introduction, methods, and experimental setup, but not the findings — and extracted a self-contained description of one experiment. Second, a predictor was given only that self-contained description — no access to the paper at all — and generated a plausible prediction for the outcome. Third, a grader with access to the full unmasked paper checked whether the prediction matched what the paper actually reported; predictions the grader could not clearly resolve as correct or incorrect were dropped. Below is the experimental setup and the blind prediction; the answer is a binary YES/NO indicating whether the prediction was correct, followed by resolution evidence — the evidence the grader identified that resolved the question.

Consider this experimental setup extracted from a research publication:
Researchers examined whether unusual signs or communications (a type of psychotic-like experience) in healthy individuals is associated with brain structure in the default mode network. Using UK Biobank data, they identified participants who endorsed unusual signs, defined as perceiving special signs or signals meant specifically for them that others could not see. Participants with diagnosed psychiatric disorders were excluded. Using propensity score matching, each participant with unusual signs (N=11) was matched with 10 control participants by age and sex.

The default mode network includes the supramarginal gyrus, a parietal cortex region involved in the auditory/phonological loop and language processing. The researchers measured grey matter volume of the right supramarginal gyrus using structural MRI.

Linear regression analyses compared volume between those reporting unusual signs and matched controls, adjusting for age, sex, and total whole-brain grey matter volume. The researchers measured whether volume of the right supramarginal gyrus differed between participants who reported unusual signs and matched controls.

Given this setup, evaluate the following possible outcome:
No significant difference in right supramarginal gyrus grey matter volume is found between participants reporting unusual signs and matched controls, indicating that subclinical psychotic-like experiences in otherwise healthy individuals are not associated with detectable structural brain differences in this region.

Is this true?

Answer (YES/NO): NO